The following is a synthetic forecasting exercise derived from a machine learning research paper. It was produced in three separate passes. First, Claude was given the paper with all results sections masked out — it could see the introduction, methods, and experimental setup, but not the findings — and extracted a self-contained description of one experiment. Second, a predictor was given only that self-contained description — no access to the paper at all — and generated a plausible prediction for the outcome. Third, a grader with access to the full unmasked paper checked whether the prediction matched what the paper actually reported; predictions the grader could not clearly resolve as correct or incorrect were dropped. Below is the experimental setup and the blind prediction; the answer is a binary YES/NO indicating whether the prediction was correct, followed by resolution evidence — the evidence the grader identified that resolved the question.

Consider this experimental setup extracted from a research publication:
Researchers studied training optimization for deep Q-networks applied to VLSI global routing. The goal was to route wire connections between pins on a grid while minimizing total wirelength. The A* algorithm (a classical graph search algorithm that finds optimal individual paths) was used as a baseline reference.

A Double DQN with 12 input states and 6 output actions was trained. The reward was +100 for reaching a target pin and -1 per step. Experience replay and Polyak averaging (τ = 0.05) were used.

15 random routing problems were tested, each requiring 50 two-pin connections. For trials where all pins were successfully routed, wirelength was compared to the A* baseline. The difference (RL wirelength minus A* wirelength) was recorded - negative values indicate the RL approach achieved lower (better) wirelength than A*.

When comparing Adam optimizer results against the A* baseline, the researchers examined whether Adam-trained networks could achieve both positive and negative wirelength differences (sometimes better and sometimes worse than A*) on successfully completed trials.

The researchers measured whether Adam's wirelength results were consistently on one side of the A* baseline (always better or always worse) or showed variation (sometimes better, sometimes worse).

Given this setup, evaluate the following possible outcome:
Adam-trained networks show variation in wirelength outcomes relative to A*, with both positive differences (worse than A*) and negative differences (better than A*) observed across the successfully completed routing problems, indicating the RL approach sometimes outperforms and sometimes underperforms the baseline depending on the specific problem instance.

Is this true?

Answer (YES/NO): YES